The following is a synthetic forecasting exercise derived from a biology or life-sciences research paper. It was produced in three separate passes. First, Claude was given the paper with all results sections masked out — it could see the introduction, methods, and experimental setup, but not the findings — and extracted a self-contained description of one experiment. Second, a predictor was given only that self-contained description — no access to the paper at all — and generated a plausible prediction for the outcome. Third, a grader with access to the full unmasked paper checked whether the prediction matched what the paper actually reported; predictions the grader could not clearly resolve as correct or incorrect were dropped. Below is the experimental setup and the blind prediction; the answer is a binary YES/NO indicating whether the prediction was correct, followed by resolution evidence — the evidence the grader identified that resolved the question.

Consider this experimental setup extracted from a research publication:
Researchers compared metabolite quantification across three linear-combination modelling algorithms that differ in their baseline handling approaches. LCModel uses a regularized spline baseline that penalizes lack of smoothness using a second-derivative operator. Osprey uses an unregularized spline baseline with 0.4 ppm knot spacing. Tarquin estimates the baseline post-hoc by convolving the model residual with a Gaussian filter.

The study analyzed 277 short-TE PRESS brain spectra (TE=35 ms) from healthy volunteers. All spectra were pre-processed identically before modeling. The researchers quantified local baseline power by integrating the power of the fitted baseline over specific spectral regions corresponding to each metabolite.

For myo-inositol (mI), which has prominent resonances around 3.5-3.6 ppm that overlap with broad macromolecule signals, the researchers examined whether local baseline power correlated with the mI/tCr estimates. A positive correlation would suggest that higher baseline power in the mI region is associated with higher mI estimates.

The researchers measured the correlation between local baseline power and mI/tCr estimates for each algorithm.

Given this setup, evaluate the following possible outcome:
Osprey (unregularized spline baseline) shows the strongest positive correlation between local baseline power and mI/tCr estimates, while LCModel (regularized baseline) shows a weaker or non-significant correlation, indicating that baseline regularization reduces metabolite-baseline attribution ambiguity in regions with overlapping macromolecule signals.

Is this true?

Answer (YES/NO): NO